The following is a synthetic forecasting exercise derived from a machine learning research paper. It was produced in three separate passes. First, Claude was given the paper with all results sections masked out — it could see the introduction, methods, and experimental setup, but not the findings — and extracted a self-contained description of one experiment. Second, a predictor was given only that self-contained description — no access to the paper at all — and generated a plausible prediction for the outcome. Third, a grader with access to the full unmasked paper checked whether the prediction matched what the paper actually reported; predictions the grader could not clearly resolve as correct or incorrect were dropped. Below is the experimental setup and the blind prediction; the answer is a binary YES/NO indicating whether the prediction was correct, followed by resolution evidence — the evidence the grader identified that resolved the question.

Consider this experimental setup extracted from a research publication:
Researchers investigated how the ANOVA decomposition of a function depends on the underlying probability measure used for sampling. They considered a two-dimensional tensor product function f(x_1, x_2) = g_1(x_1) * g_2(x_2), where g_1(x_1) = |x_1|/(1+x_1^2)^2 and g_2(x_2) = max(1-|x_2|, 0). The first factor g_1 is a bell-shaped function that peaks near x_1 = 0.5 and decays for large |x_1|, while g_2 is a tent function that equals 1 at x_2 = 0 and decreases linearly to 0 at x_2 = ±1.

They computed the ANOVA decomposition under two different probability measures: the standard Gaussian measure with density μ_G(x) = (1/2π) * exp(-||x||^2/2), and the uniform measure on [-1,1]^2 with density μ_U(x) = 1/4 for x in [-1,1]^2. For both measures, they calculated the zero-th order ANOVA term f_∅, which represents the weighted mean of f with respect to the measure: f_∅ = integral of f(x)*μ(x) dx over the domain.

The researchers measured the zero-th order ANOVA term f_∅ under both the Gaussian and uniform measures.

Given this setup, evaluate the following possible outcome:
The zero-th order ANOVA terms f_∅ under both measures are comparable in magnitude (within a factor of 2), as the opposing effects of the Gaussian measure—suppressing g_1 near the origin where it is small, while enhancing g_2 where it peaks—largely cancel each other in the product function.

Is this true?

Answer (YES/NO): NO